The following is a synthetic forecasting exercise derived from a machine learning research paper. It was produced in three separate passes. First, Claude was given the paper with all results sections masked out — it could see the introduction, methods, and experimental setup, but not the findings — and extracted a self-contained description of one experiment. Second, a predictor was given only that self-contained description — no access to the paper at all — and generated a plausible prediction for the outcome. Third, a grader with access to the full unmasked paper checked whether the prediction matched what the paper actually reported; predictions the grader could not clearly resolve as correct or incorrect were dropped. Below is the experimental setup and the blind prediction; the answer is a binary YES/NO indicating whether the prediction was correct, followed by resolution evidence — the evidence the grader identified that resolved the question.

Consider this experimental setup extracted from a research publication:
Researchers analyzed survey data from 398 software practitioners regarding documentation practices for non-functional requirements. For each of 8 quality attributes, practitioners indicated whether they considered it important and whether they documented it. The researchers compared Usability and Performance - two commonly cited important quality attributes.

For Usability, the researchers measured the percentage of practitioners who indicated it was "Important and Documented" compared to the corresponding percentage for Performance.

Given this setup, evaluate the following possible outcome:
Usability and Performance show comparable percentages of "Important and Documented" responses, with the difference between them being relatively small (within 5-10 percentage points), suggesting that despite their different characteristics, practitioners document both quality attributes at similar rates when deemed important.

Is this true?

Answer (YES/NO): YES